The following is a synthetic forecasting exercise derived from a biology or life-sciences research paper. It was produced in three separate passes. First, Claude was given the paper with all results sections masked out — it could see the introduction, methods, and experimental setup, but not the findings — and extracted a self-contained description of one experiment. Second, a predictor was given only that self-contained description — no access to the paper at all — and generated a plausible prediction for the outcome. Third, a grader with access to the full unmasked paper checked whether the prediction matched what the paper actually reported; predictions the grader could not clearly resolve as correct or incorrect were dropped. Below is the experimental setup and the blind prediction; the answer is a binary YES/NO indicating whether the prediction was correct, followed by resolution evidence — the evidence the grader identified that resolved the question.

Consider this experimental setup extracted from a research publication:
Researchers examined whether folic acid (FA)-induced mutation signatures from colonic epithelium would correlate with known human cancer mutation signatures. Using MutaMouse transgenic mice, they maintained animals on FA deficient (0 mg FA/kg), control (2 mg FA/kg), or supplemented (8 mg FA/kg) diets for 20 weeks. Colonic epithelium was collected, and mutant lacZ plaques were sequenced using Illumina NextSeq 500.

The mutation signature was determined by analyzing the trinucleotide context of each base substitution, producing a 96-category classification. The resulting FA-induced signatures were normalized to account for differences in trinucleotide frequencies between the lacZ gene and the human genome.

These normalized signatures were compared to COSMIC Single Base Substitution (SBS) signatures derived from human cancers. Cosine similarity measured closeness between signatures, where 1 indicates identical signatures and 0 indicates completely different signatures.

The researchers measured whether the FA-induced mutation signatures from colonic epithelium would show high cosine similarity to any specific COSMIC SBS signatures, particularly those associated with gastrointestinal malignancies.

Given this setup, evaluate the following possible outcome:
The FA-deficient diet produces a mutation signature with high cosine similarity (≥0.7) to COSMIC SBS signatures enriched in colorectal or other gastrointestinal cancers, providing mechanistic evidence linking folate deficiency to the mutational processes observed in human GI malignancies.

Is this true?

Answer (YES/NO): NO